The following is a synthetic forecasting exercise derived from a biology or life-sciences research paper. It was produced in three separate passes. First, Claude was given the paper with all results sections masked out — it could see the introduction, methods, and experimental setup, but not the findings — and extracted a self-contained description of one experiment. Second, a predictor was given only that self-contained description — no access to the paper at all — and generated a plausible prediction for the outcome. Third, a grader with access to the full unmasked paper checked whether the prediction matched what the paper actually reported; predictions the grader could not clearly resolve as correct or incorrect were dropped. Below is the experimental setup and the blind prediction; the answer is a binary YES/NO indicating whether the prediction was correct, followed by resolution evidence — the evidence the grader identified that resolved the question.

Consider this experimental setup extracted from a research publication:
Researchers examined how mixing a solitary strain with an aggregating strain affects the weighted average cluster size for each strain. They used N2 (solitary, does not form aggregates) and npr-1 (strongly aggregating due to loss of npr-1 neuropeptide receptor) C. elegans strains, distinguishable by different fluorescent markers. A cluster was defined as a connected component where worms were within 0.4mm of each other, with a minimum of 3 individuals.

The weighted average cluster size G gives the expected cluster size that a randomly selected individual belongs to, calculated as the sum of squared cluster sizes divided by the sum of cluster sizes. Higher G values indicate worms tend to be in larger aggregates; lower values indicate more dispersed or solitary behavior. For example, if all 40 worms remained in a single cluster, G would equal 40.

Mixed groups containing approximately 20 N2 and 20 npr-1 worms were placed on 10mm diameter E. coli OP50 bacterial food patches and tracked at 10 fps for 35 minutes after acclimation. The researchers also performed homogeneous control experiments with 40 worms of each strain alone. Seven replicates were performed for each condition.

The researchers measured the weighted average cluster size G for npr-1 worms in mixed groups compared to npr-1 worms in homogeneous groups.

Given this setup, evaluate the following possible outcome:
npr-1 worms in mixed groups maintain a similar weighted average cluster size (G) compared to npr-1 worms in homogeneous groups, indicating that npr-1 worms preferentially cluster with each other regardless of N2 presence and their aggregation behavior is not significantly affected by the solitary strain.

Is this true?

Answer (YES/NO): NO